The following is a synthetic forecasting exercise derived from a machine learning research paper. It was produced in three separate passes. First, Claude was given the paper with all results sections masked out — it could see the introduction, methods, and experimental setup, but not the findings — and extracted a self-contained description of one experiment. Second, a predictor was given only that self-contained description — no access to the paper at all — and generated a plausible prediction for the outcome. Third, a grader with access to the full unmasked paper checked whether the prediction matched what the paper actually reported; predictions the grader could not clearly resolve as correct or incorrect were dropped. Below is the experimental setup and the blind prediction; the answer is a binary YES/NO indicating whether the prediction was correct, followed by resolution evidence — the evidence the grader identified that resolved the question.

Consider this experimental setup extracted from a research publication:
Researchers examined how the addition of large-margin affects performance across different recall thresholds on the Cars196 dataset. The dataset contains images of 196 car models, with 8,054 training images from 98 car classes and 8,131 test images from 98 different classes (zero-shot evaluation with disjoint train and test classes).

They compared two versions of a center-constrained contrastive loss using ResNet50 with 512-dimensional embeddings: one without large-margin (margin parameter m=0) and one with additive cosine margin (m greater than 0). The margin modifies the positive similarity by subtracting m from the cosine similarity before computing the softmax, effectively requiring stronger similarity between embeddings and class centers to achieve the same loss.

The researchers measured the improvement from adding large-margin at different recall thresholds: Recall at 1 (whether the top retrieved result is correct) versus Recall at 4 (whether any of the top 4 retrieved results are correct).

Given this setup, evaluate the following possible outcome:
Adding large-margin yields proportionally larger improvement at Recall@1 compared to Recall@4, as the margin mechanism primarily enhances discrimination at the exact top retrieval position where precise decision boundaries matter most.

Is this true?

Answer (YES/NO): YES